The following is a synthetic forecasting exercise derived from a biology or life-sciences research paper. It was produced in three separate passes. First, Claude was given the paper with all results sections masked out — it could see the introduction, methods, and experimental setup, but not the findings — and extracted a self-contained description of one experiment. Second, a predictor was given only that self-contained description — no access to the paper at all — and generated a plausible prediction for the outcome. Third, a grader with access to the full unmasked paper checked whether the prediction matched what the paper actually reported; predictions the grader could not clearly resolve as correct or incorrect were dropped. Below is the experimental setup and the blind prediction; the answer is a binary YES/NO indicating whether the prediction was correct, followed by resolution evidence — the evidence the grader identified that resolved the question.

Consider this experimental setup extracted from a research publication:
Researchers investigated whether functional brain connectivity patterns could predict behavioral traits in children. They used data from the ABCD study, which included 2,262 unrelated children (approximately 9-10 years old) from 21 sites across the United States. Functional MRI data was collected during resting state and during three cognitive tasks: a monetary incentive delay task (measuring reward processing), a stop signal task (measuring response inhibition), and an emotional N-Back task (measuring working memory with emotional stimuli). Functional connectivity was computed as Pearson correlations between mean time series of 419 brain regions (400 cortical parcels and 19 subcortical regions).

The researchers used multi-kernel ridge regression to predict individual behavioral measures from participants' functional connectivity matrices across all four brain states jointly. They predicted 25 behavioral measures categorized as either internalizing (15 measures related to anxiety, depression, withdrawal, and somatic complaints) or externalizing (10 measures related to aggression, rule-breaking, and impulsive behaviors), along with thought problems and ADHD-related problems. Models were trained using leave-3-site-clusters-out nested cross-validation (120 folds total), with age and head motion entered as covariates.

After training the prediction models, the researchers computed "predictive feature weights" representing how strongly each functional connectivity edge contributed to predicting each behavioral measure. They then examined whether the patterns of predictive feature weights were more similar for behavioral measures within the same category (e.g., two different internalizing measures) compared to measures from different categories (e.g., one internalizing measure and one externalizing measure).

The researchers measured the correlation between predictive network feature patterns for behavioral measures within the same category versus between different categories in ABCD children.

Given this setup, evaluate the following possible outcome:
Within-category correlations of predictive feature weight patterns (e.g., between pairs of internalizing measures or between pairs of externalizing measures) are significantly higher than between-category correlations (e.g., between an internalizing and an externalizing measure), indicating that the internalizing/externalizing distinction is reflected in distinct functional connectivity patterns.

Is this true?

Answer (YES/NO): YES